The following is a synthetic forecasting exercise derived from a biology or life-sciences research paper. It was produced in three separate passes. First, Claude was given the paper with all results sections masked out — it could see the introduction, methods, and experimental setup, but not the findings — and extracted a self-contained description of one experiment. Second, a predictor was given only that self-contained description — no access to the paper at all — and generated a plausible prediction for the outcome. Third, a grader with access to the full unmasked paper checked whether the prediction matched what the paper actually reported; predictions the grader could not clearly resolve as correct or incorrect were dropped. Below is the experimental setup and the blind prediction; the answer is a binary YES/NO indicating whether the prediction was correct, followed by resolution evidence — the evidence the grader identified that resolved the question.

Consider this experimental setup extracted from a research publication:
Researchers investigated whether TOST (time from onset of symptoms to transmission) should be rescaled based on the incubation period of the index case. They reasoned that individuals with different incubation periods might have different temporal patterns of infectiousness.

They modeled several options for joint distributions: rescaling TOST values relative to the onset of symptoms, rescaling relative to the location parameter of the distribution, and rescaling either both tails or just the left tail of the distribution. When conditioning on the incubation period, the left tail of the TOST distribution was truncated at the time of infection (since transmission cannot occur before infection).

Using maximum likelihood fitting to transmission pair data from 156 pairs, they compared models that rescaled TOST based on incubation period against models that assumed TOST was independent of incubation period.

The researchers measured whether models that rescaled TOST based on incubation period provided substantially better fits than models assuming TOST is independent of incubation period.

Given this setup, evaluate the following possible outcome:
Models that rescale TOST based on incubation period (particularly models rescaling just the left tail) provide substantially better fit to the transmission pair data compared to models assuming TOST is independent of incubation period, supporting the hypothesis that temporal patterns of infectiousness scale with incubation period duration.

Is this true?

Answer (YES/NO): YES